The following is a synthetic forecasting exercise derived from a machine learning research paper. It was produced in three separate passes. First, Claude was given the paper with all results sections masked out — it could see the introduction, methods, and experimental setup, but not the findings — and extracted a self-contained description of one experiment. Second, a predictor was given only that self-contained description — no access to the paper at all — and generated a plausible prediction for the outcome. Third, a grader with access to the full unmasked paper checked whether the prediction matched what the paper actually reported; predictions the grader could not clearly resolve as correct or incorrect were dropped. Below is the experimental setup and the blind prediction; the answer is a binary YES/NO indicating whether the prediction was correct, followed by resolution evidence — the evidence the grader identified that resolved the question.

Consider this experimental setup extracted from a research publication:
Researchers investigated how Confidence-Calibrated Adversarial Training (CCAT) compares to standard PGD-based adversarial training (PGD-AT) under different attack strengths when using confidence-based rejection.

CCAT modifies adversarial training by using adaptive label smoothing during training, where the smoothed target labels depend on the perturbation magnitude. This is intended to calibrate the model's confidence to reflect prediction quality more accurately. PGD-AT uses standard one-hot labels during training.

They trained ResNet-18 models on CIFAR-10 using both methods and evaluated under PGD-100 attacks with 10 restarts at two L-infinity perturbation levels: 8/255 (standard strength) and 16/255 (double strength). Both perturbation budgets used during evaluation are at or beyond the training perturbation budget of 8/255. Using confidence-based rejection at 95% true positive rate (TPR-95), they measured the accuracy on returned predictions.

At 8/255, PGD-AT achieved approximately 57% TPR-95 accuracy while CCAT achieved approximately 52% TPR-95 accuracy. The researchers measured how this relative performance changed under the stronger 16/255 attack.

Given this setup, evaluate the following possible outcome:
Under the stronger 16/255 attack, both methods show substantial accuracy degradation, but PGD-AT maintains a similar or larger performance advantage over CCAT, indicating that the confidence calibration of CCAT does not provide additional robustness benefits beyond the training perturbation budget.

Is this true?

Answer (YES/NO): NO